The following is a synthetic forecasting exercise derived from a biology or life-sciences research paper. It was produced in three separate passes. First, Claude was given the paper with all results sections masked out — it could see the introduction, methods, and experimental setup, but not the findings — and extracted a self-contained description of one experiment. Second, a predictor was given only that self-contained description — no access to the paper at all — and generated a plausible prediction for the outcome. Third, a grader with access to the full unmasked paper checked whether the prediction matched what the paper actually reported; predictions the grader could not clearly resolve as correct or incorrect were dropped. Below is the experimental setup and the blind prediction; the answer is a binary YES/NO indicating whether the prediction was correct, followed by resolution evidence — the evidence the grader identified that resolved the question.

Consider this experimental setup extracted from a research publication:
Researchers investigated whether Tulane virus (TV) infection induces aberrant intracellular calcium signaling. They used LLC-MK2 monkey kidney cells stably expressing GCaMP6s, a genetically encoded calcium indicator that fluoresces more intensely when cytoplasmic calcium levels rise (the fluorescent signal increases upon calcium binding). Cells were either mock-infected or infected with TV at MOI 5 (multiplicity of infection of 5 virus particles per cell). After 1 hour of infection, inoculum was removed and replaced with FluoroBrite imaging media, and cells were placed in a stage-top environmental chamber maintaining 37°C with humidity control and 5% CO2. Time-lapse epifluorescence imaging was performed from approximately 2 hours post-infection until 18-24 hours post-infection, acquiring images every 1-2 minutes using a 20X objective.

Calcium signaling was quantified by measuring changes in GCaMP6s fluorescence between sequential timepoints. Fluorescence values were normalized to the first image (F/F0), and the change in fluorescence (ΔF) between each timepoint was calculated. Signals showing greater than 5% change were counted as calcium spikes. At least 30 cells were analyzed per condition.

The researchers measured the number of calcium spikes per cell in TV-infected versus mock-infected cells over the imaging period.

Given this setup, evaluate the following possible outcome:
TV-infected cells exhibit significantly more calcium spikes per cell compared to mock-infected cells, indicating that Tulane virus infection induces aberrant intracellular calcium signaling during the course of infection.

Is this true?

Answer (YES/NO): YES